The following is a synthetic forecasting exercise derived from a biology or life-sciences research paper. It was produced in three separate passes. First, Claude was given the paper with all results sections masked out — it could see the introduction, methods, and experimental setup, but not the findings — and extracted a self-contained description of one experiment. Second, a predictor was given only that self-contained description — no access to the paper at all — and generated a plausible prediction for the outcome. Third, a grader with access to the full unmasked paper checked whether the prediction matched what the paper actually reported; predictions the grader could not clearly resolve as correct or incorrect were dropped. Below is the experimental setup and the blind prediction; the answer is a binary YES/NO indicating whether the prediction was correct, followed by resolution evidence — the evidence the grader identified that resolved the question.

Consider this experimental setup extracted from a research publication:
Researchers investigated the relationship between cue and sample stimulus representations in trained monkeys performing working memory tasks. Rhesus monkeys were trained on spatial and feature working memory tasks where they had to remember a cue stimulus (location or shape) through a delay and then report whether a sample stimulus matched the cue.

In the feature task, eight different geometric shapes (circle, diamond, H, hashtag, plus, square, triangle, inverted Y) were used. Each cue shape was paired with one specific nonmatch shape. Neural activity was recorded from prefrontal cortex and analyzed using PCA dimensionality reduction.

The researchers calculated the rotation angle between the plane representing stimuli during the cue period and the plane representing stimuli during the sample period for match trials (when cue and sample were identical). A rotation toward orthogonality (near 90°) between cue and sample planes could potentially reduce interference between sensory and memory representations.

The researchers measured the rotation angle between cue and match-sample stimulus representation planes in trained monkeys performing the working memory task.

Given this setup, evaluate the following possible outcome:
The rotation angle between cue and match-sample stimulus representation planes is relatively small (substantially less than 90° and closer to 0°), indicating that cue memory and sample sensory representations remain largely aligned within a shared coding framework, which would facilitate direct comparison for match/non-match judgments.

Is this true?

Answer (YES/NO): NO